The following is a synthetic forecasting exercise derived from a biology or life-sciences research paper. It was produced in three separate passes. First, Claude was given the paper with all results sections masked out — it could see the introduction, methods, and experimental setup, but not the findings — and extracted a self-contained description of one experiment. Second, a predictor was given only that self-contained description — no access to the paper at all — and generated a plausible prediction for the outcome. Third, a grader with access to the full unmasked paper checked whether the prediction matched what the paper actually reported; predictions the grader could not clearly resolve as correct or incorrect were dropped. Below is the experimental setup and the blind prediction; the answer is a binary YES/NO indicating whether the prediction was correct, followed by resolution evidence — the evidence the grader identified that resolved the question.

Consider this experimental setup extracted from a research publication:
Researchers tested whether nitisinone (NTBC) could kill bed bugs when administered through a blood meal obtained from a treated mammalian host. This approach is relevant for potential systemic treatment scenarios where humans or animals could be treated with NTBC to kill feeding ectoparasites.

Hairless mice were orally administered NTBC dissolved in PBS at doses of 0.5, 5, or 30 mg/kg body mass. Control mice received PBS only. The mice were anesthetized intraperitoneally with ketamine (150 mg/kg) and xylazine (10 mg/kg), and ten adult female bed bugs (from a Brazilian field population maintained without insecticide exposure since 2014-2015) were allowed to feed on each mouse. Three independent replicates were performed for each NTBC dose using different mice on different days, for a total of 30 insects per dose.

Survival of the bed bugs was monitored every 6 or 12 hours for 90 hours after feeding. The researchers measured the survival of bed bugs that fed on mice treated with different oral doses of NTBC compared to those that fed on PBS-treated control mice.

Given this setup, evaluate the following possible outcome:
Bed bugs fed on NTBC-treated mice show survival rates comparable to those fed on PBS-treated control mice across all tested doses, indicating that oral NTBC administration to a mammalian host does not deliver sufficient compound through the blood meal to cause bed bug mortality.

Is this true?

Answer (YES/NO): NO